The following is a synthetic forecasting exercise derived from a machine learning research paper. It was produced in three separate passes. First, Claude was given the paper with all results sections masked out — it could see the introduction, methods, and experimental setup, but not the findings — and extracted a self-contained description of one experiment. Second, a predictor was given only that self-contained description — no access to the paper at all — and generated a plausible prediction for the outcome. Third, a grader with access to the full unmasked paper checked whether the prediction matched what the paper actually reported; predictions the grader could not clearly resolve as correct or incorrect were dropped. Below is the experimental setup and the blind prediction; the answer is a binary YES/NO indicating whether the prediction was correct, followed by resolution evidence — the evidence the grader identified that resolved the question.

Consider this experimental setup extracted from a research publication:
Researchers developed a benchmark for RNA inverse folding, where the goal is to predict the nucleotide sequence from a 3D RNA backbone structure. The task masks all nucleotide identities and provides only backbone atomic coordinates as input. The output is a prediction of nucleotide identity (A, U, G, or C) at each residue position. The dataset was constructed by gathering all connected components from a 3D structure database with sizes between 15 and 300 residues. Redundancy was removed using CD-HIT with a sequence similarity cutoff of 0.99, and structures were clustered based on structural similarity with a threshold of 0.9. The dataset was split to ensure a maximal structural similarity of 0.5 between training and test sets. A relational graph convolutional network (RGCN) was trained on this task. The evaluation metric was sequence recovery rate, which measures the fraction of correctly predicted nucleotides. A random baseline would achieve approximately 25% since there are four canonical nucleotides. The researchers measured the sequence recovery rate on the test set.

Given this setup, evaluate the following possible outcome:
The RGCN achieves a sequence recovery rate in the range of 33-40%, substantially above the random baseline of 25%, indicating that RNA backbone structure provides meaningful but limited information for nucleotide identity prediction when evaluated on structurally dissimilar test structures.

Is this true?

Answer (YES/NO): YES